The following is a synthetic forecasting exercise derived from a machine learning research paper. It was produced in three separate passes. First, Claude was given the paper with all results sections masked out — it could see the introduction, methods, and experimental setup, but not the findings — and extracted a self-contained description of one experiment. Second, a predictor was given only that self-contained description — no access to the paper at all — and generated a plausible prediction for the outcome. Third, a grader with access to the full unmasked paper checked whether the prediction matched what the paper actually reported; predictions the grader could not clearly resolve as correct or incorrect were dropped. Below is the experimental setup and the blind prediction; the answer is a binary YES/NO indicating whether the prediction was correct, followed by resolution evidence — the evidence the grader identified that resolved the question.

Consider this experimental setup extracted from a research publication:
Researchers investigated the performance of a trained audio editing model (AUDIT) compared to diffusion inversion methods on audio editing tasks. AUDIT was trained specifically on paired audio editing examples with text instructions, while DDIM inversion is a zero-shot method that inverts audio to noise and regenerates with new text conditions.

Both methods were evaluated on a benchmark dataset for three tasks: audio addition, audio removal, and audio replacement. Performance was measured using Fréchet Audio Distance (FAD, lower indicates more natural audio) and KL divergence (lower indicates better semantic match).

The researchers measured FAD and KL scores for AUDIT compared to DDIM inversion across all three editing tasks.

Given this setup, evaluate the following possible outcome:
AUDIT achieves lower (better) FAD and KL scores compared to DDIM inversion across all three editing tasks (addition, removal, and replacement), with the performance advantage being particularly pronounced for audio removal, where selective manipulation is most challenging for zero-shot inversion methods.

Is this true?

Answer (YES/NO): NO